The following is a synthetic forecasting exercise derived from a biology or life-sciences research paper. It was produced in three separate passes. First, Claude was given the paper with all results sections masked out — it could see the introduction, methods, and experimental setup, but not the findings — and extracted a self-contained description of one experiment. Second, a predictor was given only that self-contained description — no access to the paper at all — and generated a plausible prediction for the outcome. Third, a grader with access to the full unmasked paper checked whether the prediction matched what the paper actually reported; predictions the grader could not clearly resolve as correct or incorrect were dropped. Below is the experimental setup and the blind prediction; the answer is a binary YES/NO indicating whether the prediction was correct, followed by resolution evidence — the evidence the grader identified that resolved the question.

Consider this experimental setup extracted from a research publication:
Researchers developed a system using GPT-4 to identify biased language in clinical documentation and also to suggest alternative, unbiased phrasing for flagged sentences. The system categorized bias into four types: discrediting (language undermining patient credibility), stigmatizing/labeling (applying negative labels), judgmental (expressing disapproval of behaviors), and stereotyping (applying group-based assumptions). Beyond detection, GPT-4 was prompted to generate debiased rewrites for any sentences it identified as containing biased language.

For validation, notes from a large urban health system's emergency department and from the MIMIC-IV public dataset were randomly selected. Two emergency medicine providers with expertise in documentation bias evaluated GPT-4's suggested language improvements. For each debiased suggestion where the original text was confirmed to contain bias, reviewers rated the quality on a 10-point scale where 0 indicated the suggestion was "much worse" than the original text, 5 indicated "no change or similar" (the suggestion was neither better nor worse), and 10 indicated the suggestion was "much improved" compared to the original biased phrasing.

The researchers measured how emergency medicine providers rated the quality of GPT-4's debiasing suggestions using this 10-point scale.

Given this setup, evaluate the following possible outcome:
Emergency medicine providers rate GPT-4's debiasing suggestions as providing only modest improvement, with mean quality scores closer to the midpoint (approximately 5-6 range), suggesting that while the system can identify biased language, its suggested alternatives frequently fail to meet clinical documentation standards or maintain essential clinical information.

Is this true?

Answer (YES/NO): NO